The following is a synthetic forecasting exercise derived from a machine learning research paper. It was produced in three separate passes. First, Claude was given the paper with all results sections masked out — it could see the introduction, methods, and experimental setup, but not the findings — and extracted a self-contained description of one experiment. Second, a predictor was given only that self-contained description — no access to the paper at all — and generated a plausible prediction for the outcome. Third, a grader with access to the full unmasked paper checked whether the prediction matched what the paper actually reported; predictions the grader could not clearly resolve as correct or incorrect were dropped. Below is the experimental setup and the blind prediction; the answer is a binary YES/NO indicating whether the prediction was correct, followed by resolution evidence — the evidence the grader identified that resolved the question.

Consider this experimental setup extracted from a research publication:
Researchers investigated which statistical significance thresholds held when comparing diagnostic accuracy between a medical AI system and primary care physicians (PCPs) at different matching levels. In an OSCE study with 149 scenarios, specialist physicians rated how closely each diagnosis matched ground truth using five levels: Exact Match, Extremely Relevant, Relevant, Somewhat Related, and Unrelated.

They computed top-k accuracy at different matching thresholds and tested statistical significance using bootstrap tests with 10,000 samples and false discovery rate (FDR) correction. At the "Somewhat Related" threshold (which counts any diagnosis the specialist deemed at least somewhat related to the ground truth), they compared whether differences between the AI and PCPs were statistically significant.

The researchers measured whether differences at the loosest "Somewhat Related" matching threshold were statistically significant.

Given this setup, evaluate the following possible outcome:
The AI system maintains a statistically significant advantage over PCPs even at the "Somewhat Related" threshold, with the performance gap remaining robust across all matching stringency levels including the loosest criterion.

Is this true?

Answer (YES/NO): NO